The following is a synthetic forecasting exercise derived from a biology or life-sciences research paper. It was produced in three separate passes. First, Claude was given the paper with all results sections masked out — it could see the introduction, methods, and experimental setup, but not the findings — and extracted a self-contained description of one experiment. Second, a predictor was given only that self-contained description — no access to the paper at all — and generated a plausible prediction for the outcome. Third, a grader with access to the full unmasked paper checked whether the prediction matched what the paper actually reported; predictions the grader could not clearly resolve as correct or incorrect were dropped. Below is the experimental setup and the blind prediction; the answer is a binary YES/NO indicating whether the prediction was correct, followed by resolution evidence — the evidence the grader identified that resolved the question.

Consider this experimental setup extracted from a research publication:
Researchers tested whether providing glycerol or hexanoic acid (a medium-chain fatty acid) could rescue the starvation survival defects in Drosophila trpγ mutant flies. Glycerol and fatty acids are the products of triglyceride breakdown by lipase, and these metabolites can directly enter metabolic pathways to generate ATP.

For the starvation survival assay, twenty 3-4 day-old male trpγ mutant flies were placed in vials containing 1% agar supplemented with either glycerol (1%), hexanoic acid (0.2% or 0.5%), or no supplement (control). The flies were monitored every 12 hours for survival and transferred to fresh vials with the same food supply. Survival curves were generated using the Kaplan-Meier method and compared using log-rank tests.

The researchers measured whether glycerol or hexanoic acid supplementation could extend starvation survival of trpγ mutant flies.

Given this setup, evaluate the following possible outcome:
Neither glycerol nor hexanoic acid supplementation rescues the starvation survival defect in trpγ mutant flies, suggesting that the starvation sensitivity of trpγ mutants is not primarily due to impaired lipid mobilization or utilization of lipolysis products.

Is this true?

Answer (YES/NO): NO